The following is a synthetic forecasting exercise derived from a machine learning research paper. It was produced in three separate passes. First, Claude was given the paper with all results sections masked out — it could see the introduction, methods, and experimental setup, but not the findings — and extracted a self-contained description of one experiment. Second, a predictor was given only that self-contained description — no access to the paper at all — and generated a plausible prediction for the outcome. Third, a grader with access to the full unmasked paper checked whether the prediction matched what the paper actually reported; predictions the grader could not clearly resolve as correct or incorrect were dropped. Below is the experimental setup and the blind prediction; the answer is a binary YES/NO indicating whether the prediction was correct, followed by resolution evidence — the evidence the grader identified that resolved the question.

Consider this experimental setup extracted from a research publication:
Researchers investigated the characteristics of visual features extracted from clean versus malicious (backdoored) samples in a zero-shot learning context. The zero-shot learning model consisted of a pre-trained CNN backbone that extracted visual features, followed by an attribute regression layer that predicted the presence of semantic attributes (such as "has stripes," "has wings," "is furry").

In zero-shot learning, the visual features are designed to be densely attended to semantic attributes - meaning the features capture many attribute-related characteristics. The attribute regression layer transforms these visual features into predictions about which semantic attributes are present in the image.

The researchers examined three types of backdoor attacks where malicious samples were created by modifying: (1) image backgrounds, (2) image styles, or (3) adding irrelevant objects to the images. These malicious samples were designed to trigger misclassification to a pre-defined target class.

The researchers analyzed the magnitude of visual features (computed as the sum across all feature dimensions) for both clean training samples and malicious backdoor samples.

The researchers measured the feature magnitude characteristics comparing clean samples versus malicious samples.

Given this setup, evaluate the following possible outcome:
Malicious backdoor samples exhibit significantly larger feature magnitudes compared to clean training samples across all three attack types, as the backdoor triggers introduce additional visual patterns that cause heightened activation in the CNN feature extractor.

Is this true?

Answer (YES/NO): NO